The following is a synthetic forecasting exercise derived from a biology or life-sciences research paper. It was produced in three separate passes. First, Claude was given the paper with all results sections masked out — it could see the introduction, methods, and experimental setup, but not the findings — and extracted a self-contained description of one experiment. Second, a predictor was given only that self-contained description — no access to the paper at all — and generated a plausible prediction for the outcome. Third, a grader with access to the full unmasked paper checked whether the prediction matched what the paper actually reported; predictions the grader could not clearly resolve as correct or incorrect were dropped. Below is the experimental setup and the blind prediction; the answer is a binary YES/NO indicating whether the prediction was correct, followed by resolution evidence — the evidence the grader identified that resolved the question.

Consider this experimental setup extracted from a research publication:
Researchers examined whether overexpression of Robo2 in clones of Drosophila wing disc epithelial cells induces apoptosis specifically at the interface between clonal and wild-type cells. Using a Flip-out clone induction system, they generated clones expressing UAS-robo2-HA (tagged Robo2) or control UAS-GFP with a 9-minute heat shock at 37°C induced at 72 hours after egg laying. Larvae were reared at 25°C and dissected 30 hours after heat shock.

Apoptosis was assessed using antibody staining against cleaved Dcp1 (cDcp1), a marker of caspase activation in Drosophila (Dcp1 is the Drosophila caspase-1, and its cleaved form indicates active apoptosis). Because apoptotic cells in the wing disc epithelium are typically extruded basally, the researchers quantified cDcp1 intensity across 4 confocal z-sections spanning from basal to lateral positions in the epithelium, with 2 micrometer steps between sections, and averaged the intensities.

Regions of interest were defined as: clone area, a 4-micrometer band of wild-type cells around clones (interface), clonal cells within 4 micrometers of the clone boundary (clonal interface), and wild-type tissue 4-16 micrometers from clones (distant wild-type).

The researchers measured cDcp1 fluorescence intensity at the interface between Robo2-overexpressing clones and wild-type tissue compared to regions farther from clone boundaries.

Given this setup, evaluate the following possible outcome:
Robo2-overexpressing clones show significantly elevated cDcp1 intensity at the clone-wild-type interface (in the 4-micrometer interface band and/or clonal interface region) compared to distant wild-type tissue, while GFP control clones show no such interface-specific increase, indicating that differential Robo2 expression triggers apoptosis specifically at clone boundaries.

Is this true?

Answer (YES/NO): YES